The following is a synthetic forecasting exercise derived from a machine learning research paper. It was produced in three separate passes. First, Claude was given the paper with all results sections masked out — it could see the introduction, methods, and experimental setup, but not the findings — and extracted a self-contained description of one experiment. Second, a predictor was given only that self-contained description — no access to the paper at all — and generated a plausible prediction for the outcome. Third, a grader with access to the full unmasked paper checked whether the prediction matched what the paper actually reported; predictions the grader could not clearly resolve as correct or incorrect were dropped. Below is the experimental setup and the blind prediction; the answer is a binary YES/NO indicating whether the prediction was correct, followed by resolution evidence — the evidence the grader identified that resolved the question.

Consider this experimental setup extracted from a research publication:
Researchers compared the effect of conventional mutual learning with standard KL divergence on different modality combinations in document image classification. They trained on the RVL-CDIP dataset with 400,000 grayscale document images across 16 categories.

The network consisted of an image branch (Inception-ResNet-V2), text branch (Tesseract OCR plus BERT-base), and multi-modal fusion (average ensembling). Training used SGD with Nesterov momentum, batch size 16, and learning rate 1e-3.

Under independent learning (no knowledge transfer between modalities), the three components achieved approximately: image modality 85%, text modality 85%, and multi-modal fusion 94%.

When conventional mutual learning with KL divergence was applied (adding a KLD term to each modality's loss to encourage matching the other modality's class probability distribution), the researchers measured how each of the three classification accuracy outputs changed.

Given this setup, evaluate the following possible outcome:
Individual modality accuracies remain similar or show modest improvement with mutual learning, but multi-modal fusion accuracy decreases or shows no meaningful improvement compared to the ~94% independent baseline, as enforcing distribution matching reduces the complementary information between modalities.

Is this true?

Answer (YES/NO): NO